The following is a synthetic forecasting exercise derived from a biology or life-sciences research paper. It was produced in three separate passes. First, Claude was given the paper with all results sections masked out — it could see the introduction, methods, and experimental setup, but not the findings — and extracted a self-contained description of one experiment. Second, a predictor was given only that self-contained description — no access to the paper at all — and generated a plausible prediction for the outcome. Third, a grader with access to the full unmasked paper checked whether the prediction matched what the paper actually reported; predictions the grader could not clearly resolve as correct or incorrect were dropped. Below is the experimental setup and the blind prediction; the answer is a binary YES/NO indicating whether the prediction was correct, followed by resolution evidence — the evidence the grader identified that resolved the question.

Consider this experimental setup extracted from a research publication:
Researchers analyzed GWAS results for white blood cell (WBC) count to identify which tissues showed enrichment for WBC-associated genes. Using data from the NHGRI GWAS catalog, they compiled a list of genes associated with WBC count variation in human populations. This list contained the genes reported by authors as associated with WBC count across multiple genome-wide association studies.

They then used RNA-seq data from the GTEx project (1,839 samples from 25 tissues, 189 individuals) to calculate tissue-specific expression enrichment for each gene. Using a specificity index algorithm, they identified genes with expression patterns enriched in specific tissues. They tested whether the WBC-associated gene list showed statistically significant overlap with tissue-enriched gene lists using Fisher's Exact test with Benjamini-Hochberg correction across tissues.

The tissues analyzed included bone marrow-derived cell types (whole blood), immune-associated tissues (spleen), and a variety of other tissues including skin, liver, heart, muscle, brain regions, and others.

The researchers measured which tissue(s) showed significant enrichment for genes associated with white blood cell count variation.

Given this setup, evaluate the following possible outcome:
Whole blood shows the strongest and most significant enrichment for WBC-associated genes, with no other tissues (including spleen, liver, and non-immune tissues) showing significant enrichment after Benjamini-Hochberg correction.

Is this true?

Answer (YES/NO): NO